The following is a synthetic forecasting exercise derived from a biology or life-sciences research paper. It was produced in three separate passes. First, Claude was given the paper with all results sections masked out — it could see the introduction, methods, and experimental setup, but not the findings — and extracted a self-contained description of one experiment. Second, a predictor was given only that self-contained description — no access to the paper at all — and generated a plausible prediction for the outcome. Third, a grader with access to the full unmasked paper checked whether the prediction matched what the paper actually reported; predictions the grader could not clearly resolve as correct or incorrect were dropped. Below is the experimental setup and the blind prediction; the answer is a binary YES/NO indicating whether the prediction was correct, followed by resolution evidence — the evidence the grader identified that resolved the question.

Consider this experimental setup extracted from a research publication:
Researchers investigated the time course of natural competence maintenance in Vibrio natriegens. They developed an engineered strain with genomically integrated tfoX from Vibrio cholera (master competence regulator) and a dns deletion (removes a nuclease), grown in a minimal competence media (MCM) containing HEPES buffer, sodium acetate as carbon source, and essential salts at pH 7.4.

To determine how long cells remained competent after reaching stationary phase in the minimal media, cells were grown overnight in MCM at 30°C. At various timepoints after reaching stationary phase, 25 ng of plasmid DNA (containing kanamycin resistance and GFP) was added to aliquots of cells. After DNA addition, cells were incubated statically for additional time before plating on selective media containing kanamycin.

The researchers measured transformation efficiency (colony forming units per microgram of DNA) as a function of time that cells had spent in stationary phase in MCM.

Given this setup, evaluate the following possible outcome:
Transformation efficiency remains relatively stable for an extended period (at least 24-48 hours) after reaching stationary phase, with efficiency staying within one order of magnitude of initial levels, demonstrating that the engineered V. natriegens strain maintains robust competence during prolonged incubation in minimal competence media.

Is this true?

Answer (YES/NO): YES